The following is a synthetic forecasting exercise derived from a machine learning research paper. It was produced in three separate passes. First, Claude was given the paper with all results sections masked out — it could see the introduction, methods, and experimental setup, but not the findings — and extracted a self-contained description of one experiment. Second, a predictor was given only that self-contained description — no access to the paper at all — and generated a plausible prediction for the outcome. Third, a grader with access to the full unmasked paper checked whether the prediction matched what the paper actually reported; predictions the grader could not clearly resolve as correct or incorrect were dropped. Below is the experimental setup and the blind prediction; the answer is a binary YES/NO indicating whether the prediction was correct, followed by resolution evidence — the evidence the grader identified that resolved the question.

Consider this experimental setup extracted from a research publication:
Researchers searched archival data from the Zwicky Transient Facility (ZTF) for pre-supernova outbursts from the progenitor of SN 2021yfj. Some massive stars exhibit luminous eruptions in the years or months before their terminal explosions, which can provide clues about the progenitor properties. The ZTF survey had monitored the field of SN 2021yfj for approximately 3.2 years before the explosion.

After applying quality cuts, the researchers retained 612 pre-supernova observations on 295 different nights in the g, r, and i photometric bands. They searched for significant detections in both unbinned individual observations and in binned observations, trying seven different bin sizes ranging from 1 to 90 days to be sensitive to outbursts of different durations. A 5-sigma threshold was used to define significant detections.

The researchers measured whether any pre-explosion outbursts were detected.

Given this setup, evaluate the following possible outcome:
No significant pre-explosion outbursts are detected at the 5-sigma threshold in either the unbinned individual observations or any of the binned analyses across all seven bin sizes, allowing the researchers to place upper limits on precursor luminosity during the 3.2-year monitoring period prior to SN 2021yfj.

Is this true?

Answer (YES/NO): YES